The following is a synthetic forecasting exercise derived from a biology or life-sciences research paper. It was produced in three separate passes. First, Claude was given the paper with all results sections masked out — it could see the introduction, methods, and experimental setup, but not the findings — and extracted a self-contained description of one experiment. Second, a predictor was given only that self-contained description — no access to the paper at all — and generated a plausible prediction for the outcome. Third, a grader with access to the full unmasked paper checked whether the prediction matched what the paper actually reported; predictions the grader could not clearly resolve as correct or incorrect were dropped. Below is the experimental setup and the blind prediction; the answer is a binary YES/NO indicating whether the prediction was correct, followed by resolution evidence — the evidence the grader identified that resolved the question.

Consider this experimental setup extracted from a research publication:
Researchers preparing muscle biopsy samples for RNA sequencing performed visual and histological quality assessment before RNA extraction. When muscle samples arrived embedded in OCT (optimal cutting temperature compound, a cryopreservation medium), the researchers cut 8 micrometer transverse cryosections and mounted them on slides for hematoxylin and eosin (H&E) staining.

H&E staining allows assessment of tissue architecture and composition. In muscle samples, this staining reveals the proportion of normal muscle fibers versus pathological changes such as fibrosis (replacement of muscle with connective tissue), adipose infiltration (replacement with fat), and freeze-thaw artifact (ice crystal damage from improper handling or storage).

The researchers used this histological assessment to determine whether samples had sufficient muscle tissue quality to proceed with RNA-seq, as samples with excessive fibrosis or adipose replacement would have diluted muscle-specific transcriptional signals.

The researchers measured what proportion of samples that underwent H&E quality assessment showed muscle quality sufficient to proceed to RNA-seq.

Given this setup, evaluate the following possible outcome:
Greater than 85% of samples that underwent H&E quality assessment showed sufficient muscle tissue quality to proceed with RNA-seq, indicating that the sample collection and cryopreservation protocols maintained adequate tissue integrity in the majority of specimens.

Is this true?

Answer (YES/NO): YES